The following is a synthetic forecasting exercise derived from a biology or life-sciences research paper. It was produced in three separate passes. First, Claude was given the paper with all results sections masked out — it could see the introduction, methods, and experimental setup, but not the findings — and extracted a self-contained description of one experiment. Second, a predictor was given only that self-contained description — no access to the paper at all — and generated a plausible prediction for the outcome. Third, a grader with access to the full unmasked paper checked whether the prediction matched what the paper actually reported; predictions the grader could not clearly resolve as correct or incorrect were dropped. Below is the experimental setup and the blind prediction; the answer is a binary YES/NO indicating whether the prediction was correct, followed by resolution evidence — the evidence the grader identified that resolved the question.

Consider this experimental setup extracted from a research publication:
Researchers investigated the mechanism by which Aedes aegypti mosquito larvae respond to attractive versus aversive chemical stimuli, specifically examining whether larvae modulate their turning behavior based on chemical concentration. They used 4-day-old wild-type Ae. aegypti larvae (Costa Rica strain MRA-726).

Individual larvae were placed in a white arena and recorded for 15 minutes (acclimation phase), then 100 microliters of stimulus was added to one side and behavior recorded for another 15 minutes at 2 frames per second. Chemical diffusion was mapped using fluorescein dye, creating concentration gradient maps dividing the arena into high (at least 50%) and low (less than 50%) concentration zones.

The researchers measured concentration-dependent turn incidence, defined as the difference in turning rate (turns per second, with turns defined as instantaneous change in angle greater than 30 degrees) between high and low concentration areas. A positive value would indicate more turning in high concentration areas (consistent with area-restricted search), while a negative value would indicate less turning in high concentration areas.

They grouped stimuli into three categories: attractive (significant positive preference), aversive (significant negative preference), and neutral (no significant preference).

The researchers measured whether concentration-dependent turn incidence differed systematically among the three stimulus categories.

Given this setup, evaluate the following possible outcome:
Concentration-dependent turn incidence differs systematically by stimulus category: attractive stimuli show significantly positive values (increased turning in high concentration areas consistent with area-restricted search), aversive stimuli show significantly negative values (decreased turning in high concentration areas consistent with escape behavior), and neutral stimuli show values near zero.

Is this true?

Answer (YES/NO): NO